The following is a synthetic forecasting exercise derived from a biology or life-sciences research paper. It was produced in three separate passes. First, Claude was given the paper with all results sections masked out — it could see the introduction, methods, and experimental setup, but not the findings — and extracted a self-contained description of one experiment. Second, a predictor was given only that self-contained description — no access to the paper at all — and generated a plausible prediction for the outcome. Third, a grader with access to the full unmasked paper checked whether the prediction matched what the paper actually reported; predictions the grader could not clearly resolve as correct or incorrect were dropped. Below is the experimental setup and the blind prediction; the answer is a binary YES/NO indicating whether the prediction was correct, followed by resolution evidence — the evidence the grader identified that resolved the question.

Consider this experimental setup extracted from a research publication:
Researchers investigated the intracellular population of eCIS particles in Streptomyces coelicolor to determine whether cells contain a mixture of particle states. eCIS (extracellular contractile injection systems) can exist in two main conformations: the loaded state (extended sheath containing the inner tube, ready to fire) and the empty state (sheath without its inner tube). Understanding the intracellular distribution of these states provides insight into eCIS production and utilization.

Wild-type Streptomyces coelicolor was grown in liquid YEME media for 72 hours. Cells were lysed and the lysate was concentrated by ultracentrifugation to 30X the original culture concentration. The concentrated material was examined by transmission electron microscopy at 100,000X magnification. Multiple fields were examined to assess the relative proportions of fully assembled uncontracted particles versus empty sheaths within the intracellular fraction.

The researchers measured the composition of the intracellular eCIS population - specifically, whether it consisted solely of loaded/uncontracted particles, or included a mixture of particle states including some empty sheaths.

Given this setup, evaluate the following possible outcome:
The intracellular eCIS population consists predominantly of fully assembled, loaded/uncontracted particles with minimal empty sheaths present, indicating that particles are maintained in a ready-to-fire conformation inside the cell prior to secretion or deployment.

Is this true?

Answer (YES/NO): NO